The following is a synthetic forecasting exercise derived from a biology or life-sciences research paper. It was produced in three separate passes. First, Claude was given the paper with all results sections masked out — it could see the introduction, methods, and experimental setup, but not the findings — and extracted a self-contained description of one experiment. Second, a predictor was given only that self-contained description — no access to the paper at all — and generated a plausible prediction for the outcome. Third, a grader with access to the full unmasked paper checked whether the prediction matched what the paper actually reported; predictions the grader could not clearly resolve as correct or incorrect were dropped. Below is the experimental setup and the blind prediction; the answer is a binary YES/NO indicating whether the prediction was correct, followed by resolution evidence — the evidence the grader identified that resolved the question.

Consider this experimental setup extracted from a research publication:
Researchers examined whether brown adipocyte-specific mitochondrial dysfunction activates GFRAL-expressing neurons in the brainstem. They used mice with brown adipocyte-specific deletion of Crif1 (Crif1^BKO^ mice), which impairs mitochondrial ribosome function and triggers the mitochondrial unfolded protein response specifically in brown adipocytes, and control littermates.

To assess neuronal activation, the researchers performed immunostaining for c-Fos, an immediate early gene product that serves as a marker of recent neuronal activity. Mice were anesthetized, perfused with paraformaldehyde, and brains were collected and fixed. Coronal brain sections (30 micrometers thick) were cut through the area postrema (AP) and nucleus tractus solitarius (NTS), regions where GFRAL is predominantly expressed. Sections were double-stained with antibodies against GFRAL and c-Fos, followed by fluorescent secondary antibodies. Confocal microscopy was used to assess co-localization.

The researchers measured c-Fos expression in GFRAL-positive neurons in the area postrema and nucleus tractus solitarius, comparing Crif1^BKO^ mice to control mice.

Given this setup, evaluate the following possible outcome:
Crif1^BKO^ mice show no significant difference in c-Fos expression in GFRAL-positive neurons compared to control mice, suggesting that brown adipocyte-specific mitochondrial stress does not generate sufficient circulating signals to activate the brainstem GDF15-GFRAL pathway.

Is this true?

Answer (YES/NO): NO